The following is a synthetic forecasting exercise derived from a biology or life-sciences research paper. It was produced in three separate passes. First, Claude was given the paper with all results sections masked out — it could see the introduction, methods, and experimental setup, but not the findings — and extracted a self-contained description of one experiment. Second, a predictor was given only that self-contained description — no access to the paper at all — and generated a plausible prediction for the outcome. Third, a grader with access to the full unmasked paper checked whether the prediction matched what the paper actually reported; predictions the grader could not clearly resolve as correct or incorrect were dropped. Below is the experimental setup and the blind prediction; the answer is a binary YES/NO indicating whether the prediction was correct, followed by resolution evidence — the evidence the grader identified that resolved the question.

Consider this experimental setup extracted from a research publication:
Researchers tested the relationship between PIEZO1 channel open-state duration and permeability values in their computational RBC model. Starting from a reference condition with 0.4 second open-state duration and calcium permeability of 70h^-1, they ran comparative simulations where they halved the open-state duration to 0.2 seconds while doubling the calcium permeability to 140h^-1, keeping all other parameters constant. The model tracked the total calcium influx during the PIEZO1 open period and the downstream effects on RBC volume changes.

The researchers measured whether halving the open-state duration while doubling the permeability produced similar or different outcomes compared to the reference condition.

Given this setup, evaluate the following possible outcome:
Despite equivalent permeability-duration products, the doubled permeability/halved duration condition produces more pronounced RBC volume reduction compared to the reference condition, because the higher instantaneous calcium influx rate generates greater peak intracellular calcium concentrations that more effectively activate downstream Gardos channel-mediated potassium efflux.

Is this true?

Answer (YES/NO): NO